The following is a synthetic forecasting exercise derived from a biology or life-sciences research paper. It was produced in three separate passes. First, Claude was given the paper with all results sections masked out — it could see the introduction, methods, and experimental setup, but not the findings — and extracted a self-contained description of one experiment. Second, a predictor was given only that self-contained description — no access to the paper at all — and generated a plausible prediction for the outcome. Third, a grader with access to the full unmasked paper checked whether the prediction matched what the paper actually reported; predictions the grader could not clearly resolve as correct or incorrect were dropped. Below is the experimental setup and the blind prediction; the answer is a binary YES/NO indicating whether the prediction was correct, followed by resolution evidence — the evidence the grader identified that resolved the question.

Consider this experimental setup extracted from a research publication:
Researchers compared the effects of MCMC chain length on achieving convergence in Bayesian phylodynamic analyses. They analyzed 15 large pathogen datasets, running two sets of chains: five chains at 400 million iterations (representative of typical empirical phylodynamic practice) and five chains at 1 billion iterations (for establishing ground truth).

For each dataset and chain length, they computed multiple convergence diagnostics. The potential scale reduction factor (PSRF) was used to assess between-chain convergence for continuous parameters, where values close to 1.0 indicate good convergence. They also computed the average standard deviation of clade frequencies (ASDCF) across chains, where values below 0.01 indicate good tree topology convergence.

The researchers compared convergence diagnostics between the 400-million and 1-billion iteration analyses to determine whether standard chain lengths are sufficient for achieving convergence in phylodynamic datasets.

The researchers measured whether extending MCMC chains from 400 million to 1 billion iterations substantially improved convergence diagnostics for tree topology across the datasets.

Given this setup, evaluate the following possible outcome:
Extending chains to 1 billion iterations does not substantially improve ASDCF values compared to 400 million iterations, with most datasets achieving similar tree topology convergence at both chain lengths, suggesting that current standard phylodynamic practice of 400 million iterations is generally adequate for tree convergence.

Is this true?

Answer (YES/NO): NO